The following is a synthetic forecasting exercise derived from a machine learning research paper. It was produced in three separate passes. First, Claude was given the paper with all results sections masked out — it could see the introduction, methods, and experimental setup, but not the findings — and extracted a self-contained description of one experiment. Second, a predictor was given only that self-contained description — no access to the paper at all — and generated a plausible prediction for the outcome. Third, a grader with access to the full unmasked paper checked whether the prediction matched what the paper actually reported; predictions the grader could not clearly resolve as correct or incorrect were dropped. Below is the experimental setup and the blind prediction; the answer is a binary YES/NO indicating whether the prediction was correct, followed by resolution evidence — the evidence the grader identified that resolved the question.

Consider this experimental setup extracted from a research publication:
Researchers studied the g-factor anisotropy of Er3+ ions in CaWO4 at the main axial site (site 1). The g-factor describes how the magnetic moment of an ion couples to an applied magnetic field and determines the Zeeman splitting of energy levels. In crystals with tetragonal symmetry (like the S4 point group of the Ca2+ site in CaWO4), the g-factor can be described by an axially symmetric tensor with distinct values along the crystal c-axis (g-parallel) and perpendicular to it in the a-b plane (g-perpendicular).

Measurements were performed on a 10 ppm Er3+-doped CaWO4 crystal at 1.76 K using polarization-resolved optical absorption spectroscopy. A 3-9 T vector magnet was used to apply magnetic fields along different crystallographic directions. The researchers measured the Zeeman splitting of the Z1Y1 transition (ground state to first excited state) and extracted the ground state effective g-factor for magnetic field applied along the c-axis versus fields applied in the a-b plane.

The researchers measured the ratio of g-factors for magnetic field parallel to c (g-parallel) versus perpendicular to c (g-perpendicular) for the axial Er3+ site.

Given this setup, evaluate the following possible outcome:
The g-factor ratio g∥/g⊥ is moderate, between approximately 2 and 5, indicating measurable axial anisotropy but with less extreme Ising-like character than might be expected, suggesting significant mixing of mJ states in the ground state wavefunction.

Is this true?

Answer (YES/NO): NO